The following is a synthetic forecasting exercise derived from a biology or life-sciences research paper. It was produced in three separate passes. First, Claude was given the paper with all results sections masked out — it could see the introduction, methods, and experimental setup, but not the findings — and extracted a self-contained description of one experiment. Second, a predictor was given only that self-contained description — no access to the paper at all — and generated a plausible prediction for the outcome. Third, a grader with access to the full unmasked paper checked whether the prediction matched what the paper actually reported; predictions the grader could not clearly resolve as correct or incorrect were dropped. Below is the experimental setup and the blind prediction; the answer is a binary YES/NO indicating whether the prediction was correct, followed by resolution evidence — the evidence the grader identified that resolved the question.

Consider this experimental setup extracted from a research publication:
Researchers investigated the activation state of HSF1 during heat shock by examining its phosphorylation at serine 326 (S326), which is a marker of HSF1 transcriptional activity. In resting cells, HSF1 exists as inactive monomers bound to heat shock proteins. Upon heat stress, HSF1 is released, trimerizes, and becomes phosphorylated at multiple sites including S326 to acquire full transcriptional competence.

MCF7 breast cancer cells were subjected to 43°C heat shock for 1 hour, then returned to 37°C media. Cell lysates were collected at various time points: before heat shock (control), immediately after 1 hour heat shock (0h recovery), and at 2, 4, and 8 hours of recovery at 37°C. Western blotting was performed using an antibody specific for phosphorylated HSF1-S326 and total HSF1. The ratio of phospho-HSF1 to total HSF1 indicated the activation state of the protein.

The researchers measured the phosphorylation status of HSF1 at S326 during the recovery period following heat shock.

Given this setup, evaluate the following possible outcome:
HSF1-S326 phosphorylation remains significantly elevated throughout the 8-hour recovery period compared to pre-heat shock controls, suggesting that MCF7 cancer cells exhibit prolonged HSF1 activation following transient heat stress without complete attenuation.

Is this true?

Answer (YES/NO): NO